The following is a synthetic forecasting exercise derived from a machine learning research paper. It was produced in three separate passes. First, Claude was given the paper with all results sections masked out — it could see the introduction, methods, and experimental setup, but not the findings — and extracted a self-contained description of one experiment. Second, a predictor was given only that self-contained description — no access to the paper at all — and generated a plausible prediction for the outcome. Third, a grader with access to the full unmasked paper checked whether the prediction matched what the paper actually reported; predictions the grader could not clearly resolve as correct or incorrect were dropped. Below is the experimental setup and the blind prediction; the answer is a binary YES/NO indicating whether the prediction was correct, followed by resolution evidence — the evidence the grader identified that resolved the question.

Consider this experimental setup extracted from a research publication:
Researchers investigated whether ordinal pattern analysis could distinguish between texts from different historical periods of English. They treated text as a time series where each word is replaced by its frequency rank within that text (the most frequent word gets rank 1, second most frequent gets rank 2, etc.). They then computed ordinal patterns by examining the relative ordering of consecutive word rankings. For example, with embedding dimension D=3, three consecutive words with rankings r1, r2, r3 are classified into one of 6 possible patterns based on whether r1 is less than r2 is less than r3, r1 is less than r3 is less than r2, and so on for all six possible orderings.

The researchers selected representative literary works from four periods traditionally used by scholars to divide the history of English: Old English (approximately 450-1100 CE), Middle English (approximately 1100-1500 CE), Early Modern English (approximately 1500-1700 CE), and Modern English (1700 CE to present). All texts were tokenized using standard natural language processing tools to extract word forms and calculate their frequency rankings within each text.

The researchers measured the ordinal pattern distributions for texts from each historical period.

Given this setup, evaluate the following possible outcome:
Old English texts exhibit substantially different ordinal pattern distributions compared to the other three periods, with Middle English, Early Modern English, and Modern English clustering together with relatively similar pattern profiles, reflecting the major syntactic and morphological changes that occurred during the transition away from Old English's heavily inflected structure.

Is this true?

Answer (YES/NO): NO